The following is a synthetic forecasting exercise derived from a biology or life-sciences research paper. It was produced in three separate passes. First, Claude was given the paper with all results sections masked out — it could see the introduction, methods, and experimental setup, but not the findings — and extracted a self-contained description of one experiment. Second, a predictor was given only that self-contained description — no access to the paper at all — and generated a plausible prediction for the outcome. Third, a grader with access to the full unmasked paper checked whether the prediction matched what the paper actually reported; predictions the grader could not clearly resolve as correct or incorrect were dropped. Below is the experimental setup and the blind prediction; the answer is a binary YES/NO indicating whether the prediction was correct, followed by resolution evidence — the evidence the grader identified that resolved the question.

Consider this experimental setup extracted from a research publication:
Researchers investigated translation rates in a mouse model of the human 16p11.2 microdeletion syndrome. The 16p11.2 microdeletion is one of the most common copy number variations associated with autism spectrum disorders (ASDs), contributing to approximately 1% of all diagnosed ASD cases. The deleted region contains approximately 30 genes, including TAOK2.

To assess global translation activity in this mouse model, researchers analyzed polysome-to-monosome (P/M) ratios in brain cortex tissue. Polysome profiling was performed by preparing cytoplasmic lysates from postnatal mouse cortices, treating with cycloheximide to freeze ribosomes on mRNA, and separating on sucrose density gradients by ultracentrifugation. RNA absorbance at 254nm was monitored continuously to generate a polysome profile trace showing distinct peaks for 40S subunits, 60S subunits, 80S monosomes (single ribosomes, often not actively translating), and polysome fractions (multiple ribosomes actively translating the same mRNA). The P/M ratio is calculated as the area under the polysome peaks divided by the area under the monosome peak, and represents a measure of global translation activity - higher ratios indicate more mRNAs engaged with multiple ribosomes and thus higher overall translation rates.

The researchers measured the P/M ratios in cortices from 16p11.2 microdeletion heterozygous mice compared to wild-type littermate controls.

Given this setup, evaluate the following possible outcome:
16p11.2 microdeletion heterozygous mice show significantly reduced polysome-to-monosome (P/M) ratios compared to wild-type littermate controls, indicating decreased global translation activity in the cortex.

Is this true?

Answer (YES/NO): NO